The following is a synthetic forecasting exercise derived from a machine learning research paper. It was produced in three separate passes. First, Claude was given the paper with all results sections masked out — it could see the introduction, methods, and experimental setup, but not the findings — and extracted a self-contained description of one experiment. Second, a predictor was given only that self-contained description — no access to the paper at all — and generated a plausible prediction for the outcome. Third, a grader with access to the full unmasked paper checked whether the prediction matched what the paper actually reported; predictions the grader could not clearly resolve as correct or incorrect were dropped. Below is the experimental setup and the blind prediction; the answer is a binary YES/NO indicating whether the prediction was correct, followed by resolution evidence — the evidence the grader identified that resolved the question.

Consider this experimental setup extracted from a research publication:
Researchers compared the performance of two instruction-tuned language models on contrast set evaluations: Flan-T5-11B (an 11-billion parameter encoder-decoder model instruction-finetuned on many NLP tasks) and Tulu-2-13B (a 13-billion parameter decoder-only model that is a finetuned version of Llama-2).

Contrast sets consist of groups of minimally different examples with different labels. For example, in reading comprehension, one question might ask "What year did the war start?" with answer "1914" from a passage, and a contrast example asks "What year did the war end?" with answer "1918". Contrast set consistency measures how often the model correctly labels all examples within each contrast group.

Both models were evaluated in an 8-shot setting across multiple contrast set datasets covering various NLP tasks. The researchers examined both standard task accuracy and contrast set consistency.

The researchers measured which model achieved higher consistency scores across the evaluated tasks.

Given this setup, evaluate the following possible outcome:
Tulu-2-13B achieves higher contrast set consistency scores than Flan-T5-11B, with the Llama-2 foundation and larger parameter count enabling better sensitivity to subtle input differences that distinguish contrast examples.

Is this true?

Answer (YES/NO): NO